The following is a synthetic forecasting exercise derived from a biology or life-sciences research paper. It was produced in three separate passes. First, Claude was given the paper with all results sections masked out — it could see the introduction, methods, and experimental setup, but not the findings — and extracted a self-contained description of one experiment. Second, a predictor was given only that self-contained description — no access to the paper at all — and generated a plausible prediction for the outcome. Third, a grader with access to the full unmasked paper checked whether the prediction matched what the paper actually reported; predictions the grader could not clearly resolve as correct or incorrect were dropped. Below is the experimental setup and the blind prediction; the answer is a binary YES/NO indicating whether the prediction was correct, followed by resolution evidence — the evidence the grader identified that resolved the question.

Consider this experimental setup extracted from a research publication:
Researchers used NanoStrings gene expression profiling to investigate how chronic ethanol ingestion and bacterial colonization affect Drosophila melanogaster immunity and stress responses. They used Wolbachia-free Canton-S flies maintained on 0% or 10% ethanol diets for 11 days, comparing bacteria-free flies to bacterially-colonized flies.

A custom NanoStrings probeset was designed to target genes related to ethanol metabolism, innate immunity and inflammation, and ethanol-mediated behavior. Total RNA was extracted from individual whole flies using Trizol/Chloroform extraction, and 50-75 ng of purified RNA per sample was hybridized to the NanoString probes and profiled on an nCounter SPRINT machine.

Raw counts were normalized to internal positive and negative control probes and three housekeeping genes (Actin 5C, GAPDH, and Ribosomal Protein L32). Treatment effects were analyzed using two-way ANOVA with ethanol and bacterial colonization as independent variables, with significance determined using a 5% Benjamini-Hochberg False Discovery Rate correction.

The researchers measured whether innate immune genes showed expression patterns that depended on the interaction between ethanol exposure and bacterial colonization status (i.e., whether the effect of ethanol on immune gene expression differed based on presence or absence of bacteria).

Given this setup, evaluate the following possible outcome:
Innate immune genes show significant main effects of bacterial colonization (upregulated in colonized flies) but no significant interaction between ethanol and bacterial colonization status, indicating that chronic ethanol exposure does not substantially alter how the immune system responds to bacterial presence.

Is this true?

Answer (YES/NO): NO